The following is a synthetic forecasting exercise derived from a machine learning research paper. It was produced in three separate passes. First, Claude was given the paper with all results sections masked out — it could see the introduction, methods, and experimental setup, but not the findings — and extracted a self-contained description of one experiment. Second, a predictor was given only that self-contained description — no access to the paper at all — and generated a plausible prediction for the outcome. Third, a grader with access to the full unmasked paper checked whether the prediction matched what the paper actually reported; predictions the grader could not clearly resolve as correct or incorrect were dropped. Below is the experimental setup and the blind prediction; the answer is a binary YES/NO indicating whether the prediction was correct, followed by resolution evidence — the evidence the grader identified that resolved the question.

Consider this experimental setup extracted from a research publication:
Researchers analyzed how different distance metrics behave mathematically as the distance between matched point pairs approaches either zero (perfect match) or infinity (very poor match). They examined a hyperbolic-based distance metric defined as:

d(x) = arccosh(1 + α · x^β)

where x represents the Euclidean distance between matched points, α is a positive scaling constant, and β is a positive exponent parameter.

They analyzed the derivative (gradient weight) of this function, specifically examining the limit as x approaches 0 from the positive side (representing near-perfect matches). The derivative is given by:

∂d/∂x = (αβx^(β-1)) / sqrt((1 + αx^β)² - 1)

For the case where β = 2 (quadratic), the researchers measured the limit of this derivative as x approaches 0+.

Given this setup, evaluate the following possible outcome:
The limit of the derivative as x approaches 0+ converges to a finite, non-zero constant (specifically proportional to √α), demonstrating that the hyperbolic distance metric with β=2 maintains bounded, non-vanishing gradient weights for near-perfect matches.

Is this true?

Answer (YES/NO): YES